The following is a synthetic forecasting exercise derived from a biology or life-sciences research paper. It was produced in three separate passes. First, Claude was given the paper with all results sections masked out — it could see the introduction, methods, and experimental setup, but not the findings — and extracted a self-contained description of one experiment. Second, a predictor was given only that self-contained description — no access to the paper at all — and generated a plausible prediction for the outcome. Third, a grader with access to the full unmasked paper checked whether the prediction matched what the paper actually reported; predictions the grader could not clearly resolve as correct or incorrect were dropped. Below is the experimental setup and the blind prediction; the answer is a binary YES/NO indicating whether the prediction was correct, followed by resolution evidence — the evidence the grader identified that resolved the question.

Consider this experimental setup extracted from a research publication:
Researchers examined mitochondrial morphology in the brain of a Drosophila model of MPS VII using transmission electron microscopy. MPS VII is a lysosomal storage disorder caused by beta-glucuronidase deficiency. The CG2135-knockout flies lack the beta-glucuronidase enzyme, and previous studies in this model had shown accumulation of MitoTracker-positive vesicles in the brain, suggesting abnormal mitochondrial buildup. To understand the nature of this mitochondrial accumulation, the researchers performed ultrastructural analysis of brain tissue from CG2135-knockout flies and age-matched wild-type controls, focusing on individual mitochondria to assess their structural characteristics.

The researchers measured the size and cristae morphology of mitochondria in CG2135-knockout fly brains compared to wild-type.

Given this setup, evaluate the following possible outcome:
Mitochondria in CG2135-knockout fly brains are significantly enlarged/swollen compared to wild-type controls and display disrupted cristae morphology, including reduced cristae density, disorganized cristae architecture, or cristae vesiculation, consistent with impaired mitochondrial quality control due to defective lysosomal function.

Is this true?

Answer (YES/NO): YES